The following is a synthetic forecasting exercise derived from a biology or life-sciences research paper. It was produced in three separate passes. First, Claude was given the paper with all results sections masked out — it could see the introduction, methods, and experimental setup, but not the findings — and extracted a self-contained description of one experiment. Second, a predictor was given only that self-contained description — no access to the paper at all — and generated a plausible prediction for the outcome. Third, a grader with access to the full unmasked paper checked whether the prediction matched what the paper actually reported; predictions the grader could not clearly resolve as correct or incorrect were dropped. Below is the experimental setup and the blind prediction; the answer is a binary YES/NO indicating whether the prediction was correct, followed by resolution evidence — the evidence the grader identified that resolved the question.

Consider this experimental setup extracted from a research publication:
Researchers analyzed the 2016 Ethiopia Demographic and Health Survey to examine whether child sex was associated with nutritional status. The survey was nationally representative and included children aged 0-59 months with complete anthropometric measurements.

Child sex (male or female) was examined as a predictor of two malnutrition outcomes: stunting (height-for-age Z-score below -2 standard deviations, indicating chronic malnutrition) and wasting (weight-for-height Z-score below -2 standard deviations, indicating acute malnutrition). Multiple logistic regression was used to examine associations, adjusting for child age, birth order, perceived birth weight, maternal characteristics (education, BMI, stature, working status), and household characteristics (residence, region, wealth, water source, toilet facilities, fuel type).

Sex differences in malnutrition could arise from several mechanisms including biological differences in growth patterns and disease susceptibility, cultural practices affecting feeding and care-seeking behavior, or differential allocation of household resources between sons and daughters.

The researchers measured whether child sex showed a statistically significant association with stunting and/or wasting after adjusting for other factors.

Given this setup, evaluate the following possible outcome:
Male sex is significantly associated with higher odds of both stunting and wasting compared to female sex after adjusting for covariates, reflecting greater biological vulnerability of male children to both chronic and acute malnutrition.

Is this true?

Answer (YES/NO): YES